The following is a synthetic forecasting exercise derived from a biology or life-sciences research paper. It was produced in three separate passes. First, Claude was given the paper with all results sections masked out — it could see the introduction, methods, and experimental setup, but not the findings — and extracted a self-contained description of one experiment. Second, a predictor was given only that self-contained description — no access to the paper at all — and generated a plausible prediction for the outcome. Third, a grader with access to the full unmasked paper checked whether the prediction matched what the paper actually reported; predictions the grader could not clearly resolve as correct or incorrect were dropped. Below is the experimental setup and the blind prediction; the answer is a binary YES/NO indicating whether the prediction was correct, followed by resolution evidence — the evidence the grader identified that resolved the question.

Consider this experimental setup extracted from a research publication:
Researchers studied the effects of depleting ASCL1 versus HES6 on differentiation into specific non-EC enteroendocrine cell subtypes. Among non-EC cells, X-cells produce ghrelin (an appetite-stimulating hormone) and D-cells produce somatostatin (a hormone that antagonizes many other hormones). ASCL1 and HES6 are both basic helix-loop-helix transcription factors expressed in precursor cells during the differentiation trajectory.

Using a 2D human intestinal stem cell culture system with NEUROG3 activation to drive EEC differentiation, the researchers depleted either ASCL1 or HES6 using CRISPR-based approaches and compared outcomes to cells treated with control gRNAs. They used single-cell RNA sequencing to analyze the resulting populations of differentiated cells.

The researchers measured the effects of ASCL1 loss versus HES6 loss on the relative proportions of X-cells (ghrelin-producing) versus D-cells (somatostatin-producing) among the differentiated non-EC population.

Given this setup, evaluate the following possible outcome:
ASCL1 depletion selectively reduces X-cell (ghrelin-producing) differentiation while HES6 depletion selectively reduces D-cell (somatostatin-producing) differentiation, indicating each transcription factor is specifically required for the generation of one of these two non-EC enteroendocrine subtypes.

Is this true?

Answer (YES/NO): NO